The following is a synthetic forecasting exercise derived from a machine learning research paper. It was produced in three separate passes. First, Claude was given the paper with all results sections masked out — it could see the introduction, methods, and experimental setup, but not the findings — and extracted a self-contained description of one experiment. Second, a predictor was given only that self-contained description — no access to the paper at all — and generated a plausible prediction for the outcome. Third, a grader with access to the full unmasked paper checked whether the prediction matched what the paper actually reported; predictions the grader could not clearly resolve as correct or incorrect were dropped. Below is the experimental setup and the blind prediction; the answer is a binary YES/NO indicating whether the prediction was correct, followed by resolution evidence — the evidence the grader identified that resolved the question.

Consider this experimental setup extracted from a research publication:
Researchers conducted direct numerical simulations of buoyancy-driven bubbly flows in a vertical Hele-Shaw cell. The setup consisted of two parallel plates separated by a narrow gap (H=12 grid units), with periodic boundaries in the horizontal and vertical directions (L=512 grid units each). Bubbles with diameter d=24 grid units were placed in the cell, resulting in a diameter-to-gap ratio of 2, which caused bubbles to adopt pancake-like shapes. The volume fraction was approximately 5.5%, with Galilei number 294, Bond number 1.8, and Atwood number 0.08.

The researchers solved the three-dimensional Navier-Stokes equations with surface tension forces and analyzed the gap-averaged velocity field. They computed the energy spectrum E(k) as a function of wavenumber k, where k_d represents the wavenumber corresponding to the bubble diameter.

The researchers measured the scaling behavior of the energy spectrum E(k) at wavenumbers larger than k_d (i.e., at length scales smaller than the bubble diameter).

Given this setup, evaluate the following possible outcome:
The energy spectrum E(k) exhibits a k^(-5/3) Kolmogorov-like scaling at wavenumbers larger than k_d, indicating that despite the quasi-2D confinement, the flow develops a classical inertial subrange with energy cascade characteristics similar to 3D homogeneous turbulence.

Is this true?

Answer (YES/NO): NO